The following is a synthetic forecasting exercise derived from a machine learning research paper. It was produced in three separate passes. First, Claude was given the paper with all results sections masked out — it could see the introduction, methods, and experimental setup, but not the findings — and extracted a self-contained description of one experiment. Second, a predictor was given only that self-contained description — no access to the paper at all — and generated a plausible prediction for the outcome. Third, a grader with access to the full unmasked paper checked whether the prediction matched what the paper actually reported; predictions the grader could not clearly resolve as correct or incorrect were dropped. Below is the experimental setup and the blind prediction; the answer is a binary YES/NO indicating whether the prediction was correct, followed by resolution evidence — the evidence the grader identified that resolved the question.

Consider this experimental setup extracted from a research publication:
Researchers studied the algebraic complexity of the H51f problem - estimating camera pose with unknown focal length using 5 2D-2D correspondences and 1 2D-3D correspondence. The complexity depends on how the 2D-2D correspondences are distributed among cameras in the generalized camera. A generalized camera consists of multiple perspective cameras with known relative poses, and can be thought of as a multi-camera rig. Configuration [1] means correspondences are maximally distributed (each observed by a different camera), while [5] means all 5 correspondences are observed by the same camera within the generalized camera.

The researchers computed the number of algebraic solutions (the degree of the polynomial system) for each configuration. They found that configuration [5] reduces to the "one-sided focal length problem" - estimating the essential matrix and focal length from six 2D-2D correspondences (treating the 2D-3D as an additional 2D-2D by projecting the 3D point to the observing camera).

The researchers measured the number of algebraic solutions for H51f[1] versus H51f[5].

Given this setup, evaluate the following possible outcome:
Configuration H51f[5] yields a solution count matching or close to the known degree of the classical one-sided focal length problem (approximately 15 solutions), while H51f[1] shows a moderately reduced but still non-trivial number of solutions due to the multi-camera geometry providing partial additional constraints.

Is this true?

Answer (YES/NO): NO